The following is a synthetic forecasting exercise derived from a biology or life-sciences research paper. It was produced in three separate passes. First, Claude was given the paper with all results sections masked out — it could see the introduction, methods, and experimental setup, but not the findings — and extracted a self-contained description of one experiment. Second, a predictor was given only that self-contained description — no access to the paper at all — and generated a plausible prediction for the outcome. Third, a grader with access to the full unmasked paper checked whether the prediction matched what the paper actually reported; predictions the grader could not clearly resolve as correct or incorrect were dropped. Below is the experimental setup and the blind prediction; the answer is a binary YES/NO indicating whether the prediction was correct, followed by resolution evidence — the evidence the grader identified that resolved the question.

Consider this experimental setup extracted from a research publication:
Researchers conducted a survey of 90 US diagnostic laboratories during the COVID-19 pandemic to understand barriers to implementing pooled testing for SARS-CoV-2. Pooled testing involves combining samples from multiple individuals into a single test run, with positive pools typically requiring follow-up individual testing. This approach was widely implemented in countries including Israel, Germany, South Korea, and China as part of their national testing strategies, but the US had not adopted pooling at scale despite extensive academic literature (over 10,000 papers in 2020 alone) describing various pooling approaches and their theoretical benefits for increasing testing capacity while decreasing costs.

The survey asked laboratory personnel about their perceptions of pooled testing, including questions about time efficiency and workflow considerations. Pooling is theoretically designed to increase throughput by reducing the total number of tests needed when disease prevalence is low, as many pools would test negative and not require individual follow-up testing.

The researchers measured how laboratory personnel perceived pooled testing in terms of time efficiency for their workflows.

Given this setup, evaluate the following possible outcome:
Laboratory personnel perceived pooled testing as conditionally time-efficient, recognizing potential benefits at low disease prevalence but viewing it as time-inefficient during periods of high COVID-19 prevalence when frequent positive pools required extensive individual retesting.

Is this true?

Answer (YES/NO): NO